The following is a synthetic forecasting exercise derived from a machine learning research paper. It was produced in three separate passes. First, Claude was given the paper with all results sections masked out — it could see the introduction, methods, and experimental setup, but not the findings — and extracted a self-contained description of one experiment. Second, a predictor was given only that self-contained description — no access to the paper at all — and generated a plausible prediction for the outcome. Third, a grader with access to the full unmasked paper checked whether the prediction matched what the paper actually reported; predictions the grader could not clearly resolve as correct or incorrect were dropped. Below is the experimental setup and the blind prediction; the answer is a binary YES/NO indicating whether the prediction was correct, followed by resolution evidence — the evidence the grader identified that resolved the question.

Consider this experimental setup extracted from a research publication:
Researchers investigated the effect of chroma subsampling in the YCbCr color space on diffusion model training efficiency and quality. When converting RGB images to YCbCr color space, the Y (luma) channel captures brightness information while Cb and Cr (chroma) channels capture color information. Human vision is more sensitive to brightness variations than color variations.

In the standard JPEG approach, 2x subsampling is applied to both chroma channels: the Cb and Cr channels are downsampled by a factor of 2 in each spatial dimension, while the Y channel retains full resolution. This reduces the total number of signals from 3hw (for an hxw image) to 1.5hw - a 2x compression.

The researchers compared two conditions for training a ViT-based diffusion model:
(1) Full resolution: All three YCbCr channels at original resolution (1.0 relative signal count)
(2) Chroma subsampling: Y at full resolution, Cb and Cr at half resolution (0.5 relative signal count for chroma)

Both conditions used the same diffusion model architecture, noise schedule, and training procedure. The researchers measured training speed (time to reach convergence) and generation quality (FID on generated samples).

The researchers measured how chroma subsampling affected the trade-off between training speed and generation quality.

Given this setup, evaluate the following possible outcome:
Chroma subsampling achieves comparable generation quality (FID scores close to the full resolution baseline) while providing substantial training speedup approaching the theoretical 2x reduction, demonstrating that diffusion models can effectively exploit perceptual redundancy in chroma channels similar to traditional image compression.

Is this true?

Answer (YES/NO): NO